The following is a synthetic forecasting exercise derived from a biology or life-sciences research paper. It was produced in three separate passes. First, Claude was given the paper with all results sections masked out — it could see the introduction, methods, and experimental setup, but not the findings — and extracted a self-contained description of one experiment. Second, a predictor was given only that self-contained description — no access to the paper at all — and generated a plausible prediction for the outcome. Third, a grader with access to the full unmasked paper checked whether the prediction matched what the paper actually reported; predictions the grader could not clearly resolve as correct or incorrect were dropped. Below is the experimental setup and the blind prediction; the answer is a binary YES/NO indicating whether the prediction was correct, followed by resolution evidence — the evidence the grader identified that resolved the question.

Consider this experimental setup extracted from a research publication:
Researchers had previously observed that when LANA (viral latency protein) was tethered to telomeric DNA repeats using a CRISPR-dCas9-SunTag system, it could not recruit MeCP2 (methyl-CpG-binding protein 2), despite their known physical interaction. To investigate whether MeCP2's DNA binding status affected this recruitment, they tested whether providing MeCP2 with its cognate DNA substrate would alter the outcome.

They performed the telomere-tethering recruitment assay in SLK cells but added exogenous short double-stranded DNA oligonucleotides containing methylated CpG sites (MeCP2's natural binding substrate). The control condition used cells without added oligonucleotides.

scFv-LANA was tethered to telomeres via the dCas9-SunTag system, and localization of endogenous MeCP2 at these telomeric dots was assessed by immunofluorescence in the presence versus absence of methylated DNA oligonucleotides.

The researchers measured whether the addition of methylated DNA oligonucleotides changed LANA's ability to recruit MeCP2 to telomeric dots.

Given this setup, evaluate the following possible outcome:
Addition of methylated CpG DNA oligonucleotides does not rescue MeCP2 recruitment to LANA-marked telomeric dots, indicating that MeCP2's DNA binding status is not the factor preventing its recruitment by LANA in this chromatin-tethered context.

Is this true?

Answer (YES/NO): NO